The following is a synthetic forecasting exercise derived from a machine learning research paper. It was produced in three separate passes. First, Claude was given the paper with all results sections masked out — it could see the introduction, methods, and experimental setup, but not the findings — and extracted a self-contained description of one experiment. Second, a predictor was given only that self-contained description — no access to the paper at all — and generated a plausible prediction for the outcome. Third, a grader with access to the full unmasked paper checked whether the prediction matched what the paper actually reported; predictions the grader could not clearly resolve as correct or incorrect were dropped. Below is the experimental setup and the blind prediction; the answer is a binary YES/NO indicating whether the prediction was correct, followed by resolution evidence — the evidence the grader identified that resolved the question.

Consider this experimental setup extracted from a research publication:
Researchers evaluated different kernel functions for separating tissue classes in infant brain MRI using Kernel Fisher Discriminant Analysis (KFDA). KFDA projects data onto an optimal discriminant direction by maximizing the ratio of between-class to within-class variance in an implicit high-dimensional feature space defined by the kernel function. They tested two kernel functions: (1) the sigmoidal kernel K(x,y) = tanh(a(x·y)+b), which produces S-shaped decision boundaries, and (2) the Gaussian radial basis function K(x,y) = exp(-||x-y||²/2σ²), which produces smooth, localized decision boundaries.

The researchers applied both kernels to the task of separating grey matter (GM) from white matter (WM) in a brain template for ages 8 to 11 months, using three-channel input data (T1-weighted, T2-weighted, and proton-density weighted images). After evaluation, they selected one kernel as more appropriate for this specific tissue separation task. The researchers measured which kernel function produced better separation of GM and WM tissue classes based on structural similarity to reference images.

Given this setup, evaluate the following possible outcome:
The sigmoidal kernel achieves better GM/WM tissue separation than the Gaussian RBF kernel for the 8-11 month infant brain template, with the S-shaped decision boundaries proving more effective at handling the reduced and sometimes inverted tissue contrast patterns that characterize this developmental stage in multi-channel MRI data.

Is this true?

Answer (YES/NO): NO